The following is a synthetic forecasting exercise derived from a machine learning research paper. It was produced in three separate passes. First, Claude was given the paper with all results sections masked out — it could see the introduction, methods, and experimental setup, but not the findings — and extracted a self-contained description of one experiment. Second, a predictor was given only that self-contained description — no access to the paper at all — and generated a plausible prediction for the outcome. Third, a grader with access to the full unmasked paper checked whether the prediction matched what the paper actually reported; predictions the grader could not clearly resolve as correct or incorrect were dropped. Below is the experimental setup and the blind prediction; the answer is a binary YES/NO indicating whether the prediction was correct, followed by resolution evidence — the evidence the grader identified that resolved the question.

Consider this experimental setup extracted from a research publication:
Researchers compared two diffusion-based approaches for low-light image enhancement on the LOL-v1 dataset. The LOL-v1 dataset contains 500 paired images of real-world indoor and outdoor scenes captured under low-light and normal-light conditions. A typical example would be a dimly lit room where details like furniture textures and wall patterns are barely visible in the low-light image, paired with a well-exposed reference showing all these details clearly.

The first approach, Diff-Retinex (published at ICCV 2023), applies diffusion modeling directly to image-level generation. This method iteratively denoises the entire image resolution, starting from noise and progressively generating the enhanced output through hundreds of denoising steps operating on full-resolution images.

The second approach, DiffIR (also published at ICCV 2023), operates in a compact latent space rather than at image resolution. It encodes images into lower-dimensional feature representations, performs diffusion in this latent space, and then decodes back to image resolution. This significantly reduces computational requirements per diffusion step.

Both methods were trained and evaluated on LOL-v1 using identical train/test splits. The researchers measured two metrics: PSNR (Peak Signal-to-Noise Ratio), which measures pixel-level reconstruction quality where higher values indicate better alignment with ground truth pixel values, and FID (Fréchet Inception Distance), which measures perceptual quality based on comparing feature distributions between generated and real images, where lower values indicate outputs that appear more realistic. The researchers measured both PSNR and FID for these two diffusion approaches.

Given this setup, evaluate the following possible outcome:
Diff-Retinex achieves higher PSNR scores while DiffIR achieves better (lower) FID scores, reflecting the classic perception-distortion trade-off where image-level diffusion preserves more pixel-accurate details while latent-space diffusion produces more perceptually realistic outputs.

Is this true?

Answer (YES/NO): NO